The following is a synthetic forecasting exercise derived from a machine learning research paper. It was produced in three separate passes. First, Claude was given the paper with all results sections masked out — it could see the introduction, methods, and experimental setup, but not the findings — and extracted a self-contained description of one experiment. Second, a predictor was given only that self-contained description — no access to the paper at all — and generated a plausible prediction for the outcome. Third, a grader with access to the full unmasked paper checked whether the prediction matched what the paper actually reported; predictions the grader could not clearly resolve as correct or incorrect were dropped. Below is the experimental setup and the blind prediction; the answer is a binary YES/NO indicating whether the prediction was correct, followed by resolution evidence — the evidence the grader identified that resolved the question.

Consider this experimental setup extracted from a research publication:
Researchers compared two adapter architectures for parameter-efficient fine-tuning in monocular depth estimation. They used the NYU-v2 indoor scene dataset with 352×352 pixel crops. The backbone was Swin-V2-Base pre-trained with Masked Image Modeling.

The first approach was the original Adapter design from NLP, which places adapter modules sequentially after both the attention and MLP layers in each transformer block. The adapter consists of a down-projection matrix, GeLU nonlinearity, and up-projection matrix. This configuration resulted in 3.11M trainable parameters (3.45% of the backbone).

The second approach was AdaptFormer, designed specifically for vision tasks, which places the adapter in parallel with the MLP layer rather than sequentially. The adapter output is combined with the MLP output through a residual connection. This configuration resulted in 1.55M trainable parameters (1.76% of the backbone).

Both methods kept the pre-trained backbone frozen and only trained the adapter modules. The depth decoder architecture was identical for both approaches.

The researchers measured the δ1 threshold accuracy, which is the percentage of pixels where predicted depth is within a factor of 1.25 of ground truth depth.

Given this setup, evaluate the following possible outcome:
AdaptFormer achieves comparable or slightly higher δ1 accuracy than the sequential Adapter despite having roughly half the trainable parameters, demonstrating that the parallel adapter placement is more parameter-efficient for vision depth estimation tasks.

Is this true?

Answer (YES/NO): NO